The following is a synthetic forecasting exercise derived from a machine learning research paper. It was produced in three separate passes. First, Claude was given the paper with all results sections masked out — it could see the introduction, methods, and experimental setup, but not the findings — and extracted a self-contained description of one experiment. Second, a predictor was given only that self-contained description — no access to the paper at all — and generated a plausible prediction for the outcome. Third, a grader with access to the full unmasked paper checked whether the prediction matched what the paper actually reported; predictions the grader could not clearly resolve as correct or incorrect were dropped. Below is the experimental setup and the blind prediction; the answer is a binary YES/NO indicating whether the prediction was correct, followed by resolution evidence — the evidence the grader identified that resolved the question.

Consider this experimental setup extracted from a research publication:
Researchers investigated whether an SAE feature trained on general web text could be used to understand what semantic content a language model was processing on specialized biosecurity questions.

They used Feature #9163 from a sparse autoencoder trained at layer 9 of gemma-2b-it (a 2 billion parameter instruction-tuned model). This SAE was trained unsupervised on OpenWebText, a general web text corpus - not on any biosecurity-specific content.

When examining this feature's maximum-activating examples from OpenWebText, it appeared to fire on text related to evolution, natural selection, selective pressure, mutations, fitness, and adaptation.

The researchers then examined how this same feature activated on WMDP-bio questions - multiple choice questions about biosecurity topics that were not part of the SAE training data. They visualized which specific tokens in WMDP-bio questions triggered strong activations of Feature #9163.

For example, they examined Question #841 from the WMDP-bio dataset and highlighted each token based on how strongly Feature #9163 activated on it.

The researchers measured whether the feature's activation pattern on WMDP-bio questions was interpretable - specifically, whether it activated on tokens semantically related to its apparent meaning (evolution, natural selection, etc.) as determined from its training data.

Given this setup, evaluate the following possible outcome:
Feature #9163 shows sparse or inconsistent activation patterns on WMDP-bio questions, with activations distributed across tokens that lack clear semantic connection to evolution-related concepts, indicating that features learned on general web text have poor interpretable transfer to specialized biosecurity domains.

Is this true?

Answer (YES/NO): NO